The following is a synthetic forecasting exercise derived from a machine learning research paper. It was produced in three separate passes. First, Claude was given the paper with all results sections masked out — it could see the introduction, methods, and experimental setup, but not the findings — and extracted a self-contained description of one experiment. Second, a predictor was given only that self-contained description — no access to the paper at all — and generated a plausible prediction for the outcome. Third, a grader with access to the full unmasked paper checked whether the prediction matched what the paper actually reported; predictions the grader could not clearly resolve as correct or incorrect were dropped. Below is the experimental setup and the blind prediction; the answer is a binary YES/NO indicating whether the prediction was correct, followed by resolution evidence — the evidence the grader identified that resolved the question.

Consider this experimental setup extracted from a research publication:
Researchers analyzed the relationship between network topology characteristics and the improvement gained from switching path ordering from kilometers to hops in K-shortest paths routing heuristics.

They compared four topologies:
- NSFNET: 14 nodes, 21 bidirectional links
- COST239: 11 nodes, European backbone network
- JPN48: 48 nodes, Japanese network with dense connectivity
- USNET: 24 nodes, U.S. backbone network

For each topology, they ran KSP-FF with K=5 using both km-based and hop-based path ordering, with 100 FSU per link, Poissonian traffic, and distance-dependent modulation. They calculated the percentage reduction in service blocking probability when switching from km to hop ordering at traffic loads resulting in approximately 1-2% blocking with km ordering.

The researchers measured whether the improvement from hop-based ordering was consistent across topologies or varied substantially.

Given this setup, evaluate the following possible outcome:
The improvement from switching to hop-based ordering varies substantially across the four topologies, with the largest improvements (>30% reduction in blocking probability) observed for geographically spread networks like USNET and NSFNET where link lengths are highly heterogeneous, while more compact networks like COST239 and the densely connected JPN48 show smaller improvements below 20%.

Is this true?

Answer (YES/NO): NO